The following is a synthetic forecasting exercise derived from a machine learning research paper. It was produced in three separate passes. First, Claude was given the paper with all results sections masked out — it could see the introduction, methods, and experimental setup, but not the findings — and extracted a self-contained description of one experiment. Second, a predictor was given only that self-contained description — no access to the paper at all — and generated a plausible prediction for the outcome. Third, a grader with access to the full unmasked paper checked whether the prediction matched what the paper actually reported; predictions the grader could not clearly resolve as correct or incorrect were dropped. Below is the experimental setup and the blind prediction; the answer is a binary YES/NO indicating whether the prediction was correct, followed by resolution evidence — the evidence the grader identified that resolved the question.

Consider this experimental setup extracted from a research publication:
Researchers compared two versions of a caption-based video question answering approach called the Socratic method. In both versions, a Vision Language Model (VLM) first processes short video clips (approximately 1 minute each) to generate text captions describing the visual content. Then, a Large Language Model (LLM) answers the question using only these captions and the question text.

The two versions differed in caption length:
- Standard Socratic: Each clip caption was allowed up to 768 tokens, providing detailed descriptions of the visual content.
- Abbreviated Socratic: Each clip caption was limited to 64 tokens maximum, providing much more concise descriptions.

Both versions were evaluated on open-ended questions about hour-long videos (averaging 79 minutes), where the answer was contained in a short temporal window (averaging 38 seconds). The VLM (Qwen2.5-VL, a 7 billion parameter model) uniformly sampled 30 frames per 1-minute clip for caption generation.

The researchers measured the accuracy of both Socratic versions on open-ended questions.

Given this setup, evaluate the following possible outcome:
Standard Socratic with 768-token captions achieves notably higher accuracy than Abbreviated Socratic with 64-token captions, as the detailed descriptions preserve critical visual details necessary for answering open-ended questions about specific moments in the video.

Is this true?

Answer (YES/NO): YES